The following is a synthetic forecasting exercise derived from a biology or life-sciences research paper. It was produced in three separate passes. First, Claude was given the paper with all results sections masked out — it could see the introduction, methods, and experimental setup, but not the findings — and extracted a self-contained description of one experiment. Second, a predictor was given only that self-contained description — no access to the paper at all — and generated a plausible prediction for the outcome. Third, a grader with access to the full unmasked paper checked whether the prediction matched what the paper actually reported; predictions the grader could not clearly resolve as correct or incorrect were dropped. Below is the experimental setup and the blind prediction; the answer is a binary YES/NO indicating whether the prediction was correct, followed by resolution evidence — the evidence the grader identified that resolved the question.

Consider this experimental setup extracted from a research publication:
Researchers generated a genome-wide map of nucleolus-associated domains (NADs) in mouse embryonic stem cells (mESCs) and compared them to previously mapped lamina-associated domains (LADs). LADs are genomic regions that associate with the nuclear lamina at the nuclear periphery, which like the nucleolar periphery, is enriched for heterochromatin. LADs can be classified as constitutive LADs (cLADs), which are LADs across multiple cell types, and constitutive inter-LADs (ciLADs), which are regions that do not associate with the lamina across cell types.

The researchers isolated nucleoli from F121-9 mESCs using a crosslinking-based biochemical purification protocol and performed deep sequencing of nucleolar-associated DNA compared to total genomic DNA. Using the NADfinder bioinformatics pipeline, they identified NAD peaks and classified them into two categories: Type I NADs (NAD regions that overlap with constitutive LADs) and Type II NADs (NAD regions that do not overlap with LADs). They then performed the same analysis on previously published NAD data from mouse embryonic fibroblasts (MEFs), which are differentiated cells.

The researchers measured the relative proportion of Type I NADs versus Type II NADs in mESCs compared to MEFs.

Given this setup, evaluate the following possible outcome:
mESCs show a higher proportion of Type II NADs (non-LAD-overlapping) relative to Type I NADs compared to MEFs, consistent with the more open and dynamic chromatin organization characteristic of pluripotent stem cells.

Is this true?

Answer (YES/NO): NO